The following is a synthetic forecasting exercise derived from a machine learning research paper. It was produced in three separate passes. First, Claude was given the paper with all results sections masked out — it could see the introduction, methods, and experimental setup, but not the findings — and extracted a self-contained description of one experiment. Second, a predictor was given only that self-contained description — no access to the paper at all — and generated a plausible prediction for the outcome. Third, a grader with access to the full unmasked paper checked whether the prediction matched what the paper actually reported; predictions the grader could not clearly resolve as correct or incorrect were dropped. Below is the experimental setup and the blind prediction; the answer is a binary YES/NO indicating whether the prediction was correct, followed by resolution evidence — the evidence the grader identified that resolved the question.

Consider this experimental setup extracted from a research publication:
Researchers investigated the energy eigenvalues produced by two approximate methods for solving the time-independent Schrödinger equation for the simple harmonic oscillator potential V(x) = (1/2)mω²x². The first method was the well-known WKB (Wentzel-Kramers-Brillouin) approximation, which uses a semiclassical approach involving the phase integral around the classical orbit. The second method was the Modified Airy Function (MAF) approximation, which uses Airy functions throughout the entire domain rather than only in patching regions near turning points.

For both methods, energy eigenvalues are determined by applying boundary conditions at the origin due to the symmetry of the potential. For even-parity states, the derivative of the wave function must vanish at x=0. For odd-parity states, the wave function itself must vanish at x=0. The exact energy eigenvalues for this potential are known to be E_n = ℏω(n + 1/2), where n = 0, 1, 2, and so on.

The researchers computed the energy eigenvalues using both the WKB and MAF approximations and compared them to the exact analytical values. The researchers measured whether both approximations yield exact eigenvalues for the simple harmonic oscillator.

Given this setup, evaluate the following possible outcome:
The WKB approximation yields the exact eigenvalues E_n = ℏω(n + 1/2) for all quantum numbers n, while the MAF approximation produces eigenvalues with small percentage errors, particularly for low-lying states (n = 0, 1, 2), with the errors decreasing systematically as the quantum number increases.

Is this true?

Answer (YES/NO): NO